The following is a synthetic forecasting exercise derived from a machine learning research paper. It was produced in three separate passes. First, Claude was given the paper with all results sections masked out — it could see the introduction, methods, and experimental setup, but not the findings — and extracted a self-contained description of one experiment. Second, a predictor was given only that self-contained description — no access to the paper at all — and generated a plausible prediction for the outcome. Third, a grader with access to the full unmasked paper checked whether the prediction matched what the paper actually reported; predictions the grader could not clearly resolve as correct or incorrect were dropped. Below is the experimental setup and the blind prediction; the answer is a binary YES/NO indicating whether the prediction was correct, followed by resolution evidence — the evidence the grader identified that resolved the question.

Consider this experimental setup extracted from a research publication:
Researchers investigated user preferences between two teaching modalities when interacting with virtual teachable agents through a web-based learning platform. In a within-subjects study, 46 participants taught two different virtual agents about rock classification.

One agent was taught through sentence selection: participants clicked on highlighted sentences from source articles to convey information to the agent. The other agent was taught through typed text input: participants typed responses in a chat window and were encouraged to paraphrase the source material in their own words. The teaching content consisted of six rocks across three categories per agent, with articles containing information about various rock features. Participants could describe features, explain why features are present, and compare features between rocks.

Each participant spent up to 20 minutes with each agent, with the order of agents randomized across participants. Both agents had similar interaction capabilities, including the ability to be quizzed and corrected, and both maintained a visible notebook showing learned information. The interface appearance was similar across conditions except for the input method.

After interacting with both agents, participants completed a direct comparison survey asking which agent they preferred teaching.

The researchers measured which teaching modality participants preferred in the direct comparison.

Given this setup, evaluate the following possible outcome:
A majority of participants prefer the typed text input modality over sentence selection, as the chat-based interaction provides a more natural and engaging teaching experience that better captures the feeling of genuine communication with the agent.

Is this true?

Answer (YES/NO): NO